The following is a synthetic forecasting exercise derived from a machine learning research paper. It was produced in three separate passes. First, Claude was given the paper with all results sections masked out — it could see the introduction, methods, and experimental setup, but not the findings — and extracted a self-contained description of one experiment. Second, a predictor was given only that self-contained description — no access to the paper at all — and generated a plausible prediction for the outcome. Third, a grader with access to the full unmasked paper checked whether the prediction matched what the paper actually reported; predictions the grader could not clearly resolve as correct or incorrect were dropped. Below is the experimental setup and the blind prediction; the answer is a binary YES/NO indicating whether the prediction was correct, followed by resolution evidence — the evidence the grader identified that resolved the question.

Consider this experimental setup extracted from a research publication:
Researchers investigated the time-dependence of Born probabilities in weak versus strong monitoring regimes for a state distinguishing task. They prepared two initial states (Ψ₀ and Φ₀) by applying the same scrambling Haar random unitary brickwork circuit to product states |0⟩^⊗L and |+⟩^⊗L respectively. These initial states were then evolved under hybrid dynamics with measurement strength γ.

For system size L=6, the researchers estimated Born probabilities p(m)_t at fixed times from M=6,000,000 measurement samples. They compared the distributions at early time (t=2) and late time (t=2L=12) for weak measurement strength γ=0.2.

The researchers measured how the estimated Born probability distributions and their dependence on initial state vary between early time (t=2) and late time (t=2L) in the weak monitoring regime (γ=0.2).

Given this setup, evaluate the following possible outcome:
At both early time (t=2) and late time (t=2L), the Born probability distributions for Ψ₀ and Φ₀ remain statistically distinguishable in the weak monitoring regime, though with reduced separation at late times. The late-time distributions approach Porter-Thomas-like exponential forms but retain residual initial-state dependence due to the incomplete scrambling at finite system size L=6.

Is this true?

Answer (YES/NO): NO